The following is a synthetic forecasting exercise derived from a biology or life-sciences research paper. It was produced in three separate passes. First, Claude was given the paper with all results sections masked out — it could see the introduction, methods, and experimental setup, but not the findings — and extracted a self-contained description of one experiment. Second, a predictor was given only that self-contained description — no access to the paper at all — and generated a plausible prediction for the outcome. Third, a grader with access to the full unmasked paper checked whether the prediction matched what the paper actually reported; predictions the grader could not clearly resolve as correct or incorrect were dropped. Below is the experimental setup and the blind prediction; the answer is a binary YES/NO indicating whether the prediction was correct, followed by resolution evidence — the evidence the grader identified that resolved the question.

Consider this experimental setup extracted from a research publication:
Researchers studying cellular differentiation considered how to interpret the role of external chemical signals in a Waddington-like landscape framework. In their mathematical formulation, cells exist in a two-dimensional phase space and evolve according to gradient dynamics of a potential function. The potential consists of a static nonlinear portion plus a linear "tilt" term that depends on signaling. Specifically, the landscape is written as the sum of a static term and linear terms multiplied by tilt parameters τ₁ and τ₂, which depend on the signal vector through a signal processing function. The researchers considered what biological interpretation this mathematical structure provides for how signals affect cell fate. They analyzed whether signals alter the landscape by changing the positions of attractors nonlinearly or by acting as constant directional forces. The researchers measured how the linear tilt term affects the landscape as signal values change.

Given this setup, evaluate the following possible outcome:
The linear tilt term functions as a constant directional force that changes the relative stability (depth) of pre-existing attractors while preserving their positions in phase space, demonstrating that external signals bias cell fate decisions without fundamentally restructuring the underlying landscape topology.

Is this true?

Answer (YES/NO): NO